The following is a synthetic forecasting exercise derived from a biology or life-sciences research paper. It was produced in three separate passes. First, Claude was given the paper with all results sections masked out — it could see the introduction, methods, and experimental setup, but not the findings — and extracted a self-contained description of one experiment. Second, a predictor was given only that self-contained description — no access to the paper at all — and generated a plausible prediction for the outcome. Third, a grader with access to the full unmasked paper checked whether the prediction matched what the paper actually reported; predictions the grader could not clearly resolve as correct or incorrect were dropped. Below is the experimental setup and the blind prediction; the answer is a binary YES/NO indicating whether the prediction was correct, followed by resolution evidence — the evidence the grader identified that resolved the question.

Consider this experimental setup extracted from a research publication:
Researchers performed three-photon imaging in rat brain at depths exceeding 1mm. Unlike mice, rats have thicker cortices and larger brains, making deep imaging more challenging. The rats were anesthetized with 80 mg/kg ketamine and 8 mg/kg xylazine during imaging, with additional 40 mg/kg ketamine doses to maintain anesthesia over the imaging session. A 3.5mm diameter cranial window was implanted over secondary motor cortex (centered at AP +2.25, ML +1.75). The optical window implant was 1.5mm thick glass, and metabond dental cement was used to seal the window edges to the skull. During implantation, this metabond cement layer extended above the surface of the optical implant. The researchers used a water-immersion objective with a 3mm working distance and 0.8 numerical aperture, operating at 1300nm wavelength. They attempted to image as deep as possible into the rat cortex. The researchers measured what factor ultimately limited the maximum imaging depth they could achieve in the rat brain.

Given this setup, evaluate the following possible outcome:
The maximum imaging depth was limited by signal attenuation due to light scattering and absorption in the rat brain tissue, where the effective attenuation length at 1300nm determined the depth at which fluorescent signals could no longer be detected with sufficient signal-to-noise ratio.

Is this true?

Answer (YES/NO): NO